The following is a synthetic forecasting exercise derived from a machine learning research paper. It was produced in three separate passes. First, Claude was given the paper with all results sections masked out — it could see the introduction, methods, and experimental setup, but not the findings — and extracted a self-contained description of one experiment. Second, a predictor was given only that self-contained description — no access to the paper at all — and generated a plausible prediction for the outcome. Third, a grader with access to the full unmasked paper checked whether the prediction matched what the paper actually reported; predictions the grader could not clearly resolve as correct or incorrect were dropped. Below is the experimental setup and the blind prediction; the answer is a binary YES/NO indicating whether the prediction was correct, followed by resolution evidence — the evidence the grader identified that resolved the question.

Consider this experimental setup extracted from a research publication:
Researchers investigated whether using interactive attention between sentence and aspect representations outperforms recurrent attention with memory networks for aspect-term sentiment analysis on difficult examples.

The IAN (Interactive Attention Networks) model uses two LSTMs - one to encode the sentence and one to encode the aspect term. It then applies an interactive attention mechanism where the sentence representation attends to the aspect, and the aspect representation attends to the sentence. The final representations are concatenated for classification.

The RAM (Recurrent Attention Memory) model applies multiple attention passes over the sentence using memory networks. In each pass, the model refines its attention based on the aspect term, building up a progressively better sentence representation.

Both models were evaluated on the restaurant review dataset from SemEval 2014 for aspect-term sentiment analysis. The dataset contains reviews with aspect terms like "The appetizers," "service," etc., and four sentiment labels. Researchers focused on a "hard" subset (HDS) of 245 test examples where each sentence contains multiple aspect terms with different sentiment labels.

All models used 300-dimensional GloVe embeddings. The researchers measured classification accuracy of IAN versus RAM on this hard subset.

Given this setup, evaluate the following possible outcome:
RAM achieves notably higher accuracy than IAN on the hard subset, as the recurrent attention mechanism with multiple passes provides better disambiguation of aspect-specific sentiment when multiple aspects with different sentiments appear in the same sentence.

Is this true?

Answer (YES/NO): NO